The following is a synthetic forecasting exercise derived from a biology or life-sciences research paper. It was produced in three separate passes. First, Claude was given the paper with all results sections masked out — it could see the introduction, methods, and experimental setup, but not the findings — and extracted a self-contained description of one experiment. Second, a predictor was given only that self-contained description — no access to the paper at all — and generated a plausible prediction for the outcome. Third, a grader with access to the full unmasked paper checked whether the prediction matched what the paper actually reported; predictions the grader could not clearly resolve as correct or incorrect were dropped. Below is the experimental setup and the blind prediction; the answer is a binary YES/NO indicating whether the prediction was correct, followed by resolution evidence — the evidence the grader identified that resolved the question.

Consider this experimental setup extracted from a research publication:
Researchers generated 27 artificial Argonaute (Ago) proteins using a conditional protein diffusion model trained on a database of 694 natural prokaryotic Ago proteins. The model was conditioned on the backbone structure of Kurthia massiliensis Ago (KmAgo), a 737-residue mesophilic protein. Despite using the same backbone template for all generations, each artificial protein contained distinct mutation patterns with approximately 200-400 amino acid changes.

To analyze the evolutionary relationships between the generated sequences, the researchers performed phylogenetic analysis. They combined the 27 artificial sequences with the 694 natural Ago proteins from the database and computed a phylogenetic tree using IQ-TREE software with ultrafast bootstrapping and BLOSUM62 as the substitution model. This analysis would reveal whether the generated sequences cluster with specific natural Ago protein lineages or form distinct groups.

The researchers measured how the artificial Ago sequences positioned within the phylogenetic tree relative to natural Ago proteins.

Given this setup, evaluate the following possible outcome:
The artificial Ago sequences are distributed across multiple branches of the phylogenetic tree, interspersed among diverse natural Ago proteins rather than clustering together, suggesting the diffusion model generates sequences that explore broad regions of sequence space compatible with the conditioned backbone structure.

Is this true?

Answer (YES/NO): NO